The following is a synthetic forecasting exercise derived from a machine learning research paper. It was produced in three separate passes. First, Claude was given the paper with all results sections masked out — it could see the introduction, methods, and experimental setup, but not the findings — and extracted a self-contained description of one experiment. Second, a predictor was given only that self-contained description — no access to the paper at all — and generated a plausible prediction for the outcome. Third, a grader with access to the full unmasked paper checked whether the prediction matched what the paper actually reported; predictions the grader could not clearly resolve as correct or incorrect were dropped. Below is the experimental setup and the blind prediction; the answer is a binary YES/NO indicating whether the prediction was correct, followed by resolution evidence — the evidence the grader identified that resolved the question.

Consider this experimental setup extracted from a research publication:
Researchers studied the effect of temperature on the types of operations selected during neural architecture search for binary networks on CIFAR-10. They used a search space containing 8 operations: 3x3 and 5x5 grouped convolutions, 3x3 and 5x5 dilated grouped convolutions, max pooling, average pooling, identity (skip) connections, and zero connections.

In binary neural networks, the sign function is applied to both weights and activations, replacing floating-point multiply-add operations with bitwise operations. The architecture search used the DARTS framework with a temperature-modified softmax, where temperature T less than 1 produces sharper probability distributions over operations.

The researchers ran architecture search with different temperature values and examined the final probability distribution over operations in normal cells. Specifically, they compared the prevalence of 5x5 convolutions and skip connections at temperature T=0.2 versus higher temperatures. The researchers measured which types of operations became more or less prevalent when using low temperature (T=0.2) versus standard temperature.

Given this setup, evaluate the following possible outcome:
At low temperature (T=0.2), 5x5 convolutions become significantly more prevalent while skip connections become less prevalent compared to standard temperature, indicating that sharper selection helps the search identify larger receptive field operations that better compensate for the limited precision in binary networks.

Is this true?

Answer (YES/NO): YES